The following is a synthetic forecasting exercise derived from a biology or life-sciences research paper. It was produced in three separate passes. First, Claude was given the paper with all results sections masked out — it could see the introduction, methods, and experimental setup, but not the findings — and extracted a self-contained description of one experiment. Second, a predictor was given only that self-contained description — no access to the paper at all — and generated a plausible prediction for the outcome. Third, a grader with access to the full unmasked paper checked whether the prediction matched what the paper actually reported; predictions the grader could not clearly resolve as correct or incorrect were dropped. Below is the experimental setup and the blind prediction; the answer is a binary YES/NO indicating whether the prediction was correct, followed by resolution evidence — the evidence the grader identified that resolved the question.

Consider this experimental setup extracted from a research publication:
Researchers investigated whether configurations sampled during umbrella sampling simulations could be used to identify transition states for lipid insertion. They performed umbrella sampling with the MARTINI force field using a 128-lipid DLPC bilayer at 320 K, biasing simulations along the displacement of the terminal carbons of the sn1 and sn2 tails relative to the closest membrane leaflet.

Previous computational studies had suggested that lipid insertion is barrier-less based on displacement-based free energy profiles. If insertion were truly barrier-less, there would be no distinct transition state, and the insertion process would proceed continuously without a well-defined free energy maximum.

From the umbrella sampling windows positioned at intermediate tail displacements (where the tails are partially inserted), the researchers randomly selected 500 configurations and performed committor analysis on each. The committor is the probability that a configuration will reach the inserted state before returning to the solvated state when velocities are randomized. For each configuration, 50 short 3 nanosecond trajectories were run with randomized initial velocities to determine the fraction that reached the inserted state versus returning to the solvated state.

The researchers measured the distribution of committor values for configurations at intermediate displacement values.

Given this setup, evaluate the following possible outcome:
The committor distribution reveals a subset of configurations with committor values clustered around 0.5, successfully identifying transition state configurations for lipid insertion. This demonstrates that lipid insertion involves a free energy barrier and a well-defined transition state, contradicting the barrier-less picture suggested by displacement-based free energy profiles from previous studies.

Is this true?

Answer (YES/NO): NO